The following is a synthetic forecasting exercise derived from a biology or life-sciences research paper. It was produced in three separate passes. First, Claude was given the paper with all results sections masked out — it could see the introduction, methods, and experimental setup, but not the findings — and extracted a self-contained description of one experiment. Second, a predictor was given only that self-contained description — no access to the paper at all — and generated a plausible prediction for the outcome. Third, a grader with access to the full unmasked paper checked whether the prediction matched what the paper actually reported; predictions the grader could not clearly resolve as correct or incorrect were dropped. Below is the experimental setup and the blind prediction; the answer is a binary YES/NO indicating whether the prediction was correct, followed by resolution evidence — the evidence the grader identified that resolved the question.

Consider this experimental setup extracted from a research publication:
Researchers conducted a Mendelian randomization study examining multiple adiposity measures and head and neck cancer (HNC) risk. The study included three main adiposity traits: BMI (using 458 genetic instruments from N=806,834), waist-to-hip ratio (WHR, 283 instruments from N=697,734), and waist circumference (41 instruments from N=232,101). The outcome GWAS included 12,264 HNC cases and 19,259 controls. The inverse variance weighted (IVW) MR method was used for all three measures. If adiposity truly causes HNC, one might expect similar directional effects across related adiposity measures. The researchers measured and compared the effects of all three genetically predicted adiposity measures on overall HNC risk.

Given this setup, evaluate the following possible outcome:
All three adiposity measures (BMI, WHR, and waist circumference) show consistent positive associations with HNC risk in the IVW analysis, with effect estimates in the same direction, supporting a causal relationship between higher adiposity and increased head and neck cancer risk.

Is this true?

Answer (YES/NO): NO